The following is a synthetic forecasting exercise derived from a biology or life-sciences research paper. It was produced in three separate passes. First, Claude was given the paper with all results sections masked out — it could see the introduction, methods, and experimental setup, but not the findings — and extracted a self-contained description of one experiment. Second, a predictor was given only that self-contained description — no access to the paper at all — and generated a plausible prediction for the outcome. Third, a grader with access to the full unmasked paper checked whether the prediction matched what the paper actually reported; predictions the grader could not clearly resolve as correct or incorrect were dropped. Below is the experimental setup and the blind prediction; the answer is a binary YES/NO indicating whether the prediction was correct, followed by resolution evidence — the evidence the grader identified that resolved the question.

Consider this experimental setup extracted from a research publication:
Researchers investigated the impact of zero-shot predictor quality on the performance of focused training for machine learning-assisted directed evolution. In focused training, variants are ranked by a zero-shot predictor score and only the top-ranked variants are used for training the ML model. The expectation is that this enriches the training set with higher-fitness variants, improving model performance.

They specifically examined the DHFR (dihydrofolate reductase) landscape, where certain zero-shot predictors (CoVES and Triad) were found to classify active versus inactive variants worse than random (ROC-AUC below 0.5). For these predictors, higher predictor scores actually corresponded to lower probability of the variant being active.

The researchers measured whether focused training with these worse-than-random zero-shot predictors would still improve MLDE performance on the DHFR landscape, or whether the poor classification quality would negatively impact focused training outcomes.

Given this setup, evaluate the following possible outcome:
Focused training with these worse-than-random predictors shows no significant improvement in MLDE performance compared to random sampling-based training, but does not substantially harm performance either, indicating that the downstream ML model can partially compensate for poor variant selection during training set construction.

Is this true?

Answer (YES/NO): NO